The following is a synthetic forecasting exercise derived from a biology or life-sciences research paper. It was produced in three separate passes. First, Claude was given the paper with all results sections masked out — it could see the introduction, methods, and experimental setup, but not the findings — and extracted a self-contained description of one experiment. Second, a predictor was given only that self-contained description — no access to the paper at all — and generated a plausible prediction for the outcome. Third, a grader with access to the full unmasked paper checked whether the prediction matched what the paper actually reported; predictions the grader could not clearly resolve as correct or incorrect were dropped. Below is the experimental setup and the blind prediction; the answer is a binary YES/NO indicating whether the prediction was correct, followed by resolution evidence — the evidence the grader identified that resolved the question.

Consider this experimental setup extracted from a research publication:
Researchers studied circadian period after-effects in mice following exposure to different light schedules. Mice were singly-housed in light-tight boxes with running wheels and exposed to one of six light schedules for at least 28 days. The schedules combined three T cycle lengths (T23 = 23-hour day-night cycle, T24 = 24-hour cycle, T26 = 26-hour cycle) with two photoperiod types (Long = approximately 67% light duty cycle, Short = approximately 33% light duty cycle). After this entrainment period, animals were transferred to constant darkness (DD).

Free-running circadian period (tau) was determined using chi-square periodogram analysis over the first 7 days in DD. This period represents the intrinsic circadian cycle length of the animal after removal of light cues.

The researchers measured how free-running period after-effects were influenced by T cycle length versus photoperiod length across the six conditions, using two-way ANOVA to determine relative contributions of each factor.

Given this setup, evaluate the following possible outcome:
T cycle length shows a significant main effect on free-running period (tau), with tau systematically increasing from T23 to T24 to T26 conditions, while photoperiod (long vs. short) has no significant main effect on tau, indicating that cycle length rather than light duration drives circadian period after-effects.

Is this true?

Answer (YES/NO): NO